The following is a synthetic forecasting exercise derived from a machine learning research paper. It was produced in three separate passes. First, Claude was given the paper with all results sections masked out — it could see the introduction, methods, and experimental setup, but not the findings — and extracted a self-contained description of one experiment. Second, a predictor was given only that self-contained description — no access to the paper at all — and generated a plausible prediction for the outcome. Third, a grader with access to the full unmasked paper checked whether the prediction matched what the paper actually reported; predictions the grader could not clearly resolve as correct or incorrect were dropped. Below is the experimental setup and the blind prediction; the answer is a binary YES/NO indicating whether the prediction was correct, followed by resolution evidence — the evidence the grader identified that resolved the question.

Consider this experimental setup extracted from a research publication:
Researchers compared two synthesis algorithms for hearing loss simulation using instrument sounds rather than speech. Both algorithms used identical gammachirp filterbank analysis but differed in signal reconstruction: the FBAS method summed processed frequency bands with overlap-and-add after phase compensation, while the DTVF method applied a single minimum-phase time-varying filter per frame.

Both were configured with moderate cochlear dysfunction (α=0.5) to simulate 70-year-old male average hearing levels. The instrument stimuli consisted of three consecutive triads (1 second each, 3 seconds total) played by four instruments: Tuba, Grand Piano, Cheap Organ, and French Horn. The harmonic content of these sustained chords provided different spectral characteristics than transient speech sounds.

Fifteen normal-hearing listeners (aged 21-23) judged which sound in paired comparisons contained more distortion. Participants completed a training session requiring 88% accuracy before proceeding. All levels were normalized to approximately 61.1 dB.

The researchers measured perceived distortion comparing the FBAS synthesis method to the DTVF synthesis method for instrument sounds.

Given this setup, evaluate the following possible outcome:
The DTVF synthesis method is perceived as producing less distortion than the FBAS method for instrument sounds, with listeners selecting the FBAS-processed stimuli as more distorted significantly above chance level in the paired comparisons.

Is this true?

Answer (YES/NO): YES